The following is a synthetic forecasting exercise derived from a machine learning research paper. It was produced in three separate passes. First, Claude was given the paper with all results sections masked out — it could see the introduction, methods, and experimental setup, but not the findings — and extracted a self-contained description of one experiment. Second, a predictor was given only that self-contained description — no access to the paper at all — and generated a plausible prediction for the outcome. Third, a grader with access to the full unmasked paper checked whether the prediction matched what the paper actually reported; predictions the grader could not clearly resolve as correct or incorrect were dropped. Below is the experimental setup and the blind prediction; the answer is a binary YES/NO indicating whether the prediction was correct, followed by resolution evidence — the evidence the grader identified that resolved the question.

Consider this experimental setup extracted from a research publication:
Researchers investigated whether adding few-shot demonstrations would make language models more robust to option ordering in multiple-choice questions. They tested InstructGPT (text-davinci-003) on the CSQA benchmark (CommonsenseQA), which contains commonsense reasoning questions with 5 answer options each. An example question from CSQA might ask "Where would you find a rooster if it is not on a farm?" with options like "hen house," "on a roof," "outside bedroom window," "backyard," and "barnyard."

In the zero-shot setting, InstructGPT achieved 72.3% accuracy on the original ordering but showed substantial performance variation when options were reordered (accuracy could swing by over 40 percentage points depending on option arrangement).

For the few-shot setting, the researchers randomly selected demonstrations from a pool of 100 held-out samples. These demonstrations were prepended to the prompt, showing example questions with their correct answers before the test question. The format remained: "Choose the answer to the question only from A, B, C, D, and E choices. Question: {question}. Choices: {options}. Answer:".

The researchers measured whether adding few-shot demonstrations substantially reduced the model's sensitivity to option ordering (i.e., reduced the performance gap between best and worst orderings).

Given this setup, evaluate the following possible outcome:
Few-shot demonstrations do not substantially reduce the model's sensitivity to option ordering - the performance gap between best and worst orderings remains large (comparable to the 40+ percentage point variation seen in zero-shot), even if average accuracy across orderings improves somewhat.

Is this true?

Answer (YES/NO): YES